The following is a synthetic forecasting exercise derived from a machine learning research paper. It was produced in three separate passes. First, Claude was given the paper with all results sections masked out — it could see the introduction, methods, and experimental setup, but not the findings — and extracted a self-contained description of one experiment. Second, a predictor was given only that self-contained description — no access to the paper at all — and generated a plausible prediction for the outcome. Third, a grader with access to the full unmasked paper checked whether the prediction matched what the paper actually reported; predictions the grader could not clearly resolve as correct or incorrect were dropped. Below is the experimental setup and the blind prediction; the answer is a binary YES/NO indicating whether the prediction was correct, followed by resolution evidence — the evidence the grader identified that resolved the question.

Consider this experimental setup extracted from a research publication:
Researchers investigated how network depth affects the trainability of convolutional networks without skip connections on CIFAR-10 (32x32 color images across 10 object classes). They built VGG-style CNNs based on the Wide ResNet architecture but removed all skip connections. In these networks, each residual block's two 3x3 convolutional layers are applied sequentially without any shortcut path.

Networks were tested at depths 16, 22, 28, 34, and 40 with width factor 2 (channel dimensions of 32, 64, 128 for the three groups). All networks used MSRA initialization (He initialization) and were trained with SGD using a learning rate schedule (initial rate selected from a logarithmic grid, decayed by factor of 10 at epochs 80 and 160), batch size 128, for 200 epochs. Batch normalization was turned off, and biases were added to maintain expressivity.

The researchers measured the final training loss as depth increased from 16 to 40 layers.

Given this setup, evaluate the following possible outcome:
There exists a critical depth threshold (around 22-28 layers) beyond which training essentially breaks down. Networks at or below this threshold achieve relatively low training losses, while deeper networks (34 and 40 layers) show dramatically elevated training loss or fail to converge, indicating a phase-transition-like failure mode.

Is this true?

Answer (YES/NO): NO